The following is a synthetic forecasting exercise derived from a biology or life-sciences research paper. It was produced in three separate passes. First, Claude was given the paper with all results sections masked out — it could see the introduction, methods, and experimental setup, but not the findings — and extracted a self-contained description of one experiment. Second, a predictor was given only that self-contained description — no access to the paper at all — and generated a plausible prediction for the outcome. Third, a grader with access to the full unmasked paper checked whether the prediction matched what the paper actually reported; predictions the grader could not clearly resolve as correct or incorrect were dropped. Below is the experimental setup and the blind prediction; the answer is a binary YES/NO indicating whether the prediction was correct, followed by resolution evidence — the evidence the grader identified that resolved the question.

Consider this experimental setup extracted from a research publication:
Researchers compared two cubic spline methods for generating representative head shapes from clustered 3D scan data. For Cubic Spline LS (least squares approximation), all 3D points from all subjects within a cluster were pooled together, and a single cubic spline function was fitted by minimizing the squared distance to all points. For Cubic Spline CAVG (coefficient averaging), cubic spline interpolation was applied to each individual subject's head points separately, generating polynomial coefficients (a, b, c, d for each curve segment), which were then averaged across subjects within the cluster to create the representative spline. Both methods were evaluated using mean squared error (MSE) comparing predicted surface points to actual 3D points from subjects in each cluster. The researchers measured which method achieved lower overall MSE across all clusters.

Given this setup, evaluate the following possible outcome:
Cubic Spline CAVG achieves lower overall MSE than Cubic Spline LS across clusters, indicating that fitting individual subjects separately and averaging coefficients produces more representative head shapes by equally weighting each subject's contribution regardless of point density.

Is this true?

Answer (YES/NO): NO